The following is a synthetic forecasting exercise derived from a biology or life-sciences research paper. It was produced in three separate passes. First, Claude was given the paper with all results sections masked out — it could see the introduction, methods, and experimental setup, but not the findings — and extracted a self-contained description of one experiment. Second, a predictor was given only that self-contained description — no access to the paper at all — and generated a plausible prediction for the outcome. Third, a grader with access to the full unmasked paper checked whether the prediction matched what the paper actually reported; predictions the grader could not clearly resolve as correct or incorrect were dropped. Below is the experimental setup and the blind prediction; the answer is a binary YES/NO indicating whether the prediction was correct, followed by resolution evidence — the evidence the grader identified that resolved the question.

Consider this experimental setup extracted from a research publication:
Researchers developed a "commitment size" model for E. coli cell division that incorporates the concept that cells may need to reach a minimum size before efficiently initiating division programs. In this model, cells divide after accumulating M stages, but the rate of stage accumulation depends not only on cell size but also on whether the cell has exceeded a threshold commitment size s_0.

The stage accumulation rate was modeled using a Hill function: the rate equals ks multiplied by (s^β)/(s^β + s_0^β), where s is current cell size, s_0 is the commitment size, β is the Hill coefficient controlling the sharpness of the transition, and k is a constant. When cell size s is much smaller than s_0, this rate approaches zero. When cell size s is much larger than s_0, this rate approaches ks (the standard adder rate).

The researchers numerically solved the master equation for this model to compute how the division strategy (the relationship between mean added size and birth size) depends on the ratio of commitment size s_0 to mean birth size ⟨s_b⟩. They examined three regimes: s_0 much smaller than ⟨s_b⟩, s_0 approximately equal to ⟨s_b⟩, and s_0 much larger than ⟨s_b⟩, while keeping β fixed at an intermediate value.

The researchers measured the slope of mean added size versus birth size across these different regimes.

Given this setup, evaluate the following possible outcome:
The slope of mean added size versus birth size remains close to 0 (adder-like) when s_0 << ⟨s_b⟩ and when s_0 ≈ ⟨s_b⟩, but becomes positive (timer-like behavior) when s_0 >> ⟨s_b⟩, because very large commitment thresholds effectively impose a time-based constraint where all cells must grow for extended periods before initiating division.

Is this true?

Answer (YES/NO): NO